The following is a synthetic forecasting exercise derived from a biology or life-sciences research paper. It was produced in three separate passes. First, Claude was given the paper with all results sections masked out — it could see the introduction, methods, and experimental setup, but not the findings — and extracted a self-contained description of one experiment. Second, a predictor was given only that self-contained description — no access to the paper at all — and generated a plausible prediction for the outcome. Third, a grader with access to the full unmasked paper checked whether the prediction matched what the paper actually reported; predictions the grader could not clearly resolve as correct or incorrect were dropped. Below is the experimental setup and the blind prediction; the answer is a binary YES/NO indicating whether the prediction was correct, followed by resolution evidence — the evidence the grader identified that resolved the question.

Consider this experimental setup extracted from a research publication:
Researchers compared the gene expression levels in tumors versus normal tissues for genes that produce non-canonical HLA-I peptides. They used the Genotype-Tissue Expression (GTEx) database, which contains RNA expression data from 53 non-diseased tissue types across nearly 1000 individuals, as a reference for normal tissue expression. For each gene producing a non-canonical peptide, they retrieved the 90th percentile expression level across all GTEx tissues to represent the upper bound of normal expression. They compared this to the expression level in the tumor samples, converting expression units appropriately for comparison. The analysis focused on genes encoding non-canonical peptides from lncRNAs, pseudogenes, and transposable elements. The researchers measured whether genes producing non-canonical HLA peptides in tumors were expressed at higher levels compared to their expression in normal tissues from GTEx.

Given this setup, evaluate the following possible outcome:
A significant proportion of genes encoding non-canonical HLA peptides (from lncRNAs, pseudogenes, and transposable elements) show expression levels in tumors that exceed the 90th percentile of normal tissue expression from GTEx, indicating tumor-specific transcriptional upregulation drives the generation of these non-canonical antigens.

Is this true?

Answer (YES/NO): NO